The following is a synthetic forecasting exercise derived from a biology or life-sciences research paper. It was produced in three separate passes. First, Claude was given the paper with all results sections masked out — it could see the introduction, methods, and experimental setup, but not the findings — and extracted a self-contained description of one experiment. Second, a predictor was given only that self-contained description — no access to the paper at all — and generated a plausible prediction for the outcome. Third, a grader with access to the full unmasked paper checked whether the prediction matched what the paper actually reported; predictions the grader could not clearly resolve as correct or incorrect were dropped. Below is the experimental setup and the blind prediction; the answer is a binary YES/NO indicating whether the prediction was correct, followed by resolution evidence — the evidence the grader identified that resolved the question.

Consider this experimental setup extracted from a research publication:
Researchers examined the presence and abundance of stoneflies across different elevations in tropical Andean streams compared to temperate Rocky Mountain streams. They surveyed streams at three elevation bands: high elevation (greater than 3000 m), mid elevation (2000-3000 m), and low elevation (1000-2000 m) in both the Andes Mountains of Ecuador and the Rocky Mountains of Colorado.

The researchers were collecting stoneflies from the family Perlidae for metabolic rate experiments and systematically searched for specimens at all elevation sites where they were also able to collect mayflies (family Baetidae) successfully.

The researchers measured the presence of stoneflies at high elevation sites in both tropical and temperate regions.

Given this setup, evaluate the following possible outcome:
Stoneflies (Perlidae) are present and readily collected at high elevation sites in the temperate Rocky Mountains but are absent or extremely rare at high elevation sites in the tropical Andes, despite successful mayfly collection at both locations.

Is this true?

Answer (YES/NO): NO